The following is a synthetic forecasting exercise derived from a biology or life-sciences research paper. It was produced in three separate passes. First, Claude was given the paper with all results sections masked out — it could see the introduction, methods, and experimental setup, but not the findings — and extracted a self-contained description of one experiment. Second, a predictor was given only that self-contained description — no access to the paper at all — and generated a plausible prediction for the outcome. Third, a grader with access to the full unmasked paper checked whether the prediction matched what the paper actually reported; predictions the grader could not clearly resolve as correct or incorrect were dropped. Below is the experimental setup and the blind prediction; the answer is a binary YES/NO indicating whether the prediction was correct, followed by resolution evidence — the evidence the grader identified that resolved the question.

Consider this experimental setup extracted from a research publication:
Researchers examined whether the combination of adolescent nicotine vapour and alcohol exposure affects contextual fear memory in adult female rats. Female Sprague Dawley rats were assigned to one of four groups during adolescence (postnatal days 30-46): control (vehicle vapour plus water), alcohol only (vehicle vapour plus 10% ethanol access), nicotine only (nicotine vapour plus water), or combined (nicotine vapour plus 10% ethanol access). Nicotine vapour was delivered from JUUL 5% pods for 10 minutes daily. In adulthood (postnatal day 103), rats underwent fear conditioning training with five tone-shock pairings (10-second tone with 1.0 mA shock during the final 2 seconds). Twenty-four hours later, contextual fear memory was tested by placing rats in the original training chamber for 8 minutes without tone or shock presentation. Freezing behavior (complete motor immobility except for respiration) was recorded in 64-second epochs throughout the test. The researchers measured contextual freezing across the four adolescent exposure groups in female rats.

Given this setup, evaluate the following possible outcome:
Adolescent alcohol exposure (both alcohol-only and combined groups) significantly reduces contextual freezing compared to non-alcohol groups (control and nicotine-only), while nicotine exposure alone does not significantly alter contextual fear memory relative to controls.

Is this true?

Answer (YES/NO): NO